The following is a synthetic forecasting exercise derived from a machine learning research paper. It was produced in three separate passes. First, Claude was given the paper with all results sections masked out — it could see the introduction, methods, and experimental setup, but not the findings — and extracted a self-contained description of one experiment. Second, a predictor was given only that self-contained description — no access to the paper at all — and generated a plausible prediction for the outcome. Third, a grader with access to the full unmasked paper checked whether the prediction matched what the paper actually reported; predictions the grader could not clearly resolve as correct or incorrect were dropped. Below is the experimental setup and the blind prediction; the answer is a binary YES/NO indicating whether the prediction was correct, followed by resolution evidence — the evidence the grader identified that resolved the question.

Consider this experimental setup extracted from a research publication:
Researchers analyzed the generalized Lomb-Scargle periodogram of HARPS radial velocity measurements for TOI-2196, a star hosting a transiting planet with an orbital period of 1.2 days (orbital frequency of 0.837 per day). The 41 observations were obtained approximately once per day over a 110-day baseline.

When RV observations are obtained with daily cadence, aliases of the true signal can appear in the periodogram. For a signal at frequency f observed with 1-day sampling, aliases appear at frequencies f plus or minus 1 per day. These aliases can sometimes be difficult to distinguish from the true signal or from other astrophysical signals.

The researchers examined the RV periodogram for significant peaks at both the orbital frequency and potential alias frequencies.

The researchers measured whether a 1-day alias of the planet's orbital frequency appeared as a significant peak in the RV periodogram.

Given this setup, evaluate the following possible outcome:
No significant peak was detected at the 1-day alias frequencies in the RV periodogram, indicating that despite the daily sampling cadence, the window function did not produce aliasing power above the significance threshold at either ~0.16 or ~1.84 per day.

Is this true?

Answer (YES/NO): NO